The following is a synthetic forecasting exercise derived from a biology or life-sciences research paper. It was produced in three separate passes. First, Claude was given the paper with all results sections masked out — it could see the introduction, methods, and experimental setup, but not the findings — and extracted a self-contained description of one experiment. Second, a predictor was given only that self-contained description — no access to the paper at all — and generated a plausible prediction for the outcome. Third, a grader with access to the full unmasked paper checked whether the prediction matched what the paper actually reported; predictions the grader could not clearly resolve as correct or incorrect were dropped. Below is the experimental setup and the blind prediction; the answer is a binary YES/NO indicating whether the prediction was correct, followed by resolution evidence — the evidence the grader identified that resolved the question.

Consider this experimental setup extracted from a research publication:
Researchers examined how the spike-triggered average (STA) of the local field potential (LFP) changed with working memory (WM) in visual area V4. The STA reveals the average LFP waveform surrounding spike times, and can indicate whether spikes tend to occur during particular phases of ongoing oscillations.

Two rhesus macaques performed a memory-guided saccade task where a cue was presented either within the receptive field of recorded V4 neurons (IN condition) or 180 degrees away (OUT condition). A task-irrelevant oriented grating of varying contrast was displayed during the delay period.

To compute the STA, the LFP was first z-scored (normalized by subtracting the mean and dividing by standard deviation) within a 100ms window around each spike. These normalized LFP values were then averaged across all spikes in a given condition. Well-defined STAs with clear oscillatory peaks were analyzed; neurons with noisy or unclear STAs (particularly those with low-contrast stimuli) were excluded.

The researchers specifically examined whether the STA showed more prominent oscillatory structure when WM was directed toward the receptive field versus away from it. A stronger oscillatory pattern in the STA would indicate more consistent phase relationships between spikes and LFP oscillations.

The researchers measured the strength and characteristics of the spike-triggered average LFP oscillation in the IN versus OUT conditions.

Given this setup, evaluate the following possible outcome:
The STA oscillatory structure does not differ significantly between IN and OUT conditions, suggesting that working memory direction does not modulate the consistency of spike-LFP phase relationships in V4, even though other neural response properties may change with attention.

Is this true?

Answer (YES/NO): NO